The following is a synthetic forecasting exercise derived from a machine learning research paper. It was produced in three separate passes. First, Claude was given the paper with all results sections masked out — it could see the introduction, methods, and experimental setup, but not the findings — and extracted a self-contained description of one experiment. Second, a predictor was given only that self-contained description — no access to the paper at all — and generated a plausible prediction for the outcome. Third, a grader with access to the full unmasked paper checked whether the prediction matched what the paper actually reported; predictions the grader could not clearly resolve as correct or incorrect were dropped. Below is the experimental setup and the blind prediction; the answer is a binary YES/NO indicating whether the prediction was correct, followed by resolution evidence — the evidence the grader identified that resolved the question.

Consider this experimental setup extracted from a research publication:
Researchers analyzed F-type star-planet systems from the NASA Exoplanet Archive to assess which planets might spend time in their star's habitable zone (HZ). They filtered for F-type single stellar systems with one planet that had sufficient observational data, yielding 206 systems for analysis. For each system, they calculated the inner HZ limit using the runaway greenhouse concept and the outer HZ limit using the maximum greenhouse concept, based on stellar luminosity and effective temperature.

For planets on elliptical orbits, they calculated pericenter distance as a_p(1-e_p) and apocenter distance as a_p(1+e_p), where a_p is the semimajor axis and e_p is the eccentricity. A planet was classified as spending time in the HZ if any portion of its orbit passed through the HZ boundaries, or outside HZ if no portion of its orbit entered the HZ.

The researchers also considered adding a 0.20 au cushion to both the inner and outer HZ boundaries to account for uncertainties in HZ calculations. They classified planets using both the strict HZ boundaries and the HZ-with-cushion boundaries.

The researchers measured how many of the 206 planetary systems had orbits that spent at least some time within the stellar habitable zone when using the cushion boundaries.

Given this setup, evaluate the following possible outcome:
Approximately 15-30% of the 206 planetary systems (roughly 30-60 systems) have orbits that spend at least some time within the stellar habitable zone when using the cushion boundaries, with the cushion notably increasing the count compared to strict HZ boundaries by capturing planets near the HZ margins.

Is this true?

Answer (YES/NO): NO